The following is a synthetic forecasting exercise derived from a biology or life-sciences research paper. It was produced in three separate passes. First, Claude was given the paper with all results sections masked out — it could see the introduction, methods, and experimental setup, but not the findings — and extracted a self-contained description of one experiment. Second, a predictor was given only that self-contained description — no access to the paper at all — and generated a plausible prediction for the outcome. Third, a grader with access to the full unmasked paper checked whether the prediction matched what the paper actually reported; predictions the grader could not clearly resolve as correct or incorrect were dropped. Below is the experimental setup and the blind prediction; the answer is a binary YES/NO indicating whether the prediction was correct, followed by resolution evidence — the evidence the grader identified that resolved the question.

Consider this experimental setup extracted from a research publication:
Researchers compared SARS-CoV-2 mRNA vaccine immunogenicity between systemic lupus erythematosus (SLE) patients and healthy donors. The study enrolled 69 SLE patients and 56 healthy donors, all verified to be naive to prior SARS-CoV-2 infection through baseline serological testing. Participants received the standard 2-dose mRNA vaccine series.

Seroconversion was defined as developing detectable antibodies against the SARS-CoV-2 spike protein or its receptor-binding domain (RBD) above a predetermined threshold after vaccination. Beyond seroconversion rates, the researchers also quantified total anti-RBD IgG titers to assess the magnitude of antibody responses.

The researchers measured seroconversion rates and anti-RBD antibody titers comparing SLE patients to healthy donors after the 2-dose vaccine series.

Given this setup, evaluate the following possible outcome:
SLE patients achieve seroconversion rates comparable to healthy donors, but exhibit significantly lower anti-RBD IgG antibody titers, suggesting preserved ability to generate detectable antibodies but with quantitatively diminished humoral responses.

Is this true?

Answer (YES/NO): NO